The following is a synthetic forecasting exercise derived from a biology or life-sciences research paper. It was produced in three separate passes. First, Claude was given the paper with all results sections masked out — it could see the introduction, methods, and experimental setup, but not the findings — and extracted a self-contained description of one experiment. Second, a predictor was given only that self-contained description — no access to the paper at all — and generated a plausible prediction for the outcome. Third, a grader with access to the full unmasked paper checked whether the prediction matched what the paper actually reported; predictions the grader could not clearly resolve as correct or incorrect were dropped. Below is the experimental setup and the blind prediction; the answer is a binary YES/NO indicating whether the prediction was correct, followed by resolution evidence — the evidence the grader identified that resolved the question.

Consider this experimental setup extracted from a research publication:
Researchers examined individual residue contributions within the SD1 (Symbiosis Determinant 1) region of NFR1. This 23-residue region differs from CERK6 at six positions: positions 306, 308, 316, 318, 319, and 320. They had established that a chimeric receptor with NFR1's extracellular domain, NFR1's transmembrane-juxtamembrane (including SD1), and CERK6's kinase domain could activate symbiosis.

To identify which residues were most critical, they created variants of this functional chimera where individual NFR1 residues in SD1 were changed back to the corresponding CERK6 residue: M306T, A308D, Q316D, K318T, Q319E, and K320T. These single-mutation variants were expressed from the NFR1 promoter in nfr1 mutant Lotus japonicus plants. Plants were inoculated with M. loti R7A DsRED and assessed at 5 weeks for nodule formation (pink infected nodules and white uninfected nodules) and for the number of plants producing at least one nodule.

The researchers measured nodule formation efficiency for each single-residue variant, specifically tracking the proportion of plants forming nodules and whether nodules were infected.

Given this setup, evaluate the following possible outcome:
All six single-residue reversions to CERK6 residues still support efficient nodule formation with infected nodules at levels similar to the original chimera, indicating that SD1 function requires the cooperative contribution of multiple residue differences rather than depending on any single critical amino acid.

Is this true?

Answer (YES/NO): NO